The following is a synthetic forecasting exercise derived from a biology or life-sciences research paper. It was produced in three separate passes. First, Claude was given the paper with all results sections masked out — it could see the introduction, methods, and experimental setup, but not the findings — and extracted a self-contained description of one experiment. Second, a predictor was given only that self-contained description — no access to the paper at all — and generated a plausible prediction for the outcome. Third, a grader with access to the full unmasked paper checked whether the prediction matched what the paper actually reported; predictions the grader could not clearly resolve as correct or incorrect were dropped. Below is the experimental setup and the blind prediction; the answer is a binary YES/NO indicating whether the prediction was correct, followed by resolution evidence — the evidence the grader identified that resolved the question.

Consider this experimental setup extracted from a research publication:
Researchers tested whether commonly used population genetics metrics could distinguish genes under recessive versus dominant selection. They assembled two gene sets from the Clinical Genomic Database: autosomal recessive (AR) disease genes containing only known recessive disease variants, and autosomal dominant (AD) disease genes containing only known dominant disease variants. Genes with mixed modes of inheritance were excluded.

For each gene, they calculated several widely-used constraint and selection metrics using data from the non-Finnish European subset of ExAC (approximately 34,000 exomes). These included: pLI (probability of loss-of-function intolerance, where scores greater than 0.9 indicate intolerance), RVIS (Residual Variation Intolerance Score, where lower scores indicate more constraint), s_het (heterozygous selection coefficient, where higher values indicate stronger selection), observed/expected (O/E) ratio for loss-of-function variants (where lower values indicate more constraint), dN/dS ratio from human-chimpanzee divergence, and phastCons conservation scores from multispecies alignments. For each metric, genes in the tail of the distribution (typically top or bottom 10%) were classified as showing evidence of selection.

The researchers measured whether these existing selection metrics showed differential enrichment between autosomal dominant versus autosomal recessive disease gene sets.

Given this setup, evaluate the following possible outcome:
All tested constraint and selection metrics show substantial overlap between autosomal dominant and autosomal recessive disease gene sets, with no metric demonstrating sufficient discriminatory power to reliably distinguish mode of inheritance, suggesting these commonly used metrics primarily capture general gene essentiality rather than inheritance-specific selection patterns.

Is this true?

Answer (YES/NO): NO